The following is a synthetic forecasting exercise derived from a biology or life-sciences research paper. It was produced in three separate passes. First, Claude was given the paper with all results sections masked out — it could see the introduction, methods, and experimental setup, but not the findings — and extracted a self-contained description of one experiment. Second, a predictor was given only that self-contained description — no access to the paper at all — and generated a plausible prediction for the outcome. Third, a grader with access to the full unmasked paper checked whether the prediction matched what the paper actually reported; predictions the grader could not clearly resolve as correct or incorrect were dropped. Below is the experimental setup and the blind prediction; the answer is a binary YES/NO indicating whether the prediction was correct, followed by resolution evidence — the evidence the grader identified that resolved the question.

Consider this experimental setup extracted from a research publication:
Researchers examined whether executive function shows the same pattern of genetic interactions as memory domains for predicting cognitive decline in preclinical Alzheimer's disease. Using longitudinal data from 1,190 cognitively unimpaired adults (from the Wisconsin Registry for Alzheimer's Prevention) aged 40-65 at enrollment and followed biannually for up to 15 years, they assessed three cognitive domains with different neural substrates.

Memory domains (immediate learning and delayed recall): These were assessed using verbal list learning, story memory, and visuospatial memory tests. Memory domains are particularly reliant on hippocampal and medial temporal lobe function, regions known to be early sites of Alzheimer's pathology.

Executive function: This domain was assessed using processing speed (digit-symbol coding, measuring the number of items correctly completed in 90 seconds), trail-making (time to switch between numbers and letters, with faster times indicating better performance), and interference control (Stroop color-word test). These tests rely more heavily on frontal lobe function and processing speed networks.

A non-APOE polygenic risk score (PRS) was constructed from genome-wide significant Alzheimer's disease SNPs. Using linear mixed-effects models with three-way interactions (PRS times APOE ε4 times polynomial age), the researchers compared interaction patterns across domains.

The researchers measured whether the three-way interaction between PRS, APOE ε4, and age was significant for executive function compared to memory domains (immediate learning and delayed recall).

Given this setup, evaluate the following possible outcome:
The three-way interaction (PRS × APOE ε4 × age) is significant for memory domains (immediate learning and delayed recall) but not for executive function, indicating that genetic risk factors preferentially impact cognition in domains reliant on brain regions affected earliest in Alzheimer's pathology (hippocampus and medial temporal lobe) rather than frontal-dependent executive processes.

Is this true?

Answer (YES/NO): YES